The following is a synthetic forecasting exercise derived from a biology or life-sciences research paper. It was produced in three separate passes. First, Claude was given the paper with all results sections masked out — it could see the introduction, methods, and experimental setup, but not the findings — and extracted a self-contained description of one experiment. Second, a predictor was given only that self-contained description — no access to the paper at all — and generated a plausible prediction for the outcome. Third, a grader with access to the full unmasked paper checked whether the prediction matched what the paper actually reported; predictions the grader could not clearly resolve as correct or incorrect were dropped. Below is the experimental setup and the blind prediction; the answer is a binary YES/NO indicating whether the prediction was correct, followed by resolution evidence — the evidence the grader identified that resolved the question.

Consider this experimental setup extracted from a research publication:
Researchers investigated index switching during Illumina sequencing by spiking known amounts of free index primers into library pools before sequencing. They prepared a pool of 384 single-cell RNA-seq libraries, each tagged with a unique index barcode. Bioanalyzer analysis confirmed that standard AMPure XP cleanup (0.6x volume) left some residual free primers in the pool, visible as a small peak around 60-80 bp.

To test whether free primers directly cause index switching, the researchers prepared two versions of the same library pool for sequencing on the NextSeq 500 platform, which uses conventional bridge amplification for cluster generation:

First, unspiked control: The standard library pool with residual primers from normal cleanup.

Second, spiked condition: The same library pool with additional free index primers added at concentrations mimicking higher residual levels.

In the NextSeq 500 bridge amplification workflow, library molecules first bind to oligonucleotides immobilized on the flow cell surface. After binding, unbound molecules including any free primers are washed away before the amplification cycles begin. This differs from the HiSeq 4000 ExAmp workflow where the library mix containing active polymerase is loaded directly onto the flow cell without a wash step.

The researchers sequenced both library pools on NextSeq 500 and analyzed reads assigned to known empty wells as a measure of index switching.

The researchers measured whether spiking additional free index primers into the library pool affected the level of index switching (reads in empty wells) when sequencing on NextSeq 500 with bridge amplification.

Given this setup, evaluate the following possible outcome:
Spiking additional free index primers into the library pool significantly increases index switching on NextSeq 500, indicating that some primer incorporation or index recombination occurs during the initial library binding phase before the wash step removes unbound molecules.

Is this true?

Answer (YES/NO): NO